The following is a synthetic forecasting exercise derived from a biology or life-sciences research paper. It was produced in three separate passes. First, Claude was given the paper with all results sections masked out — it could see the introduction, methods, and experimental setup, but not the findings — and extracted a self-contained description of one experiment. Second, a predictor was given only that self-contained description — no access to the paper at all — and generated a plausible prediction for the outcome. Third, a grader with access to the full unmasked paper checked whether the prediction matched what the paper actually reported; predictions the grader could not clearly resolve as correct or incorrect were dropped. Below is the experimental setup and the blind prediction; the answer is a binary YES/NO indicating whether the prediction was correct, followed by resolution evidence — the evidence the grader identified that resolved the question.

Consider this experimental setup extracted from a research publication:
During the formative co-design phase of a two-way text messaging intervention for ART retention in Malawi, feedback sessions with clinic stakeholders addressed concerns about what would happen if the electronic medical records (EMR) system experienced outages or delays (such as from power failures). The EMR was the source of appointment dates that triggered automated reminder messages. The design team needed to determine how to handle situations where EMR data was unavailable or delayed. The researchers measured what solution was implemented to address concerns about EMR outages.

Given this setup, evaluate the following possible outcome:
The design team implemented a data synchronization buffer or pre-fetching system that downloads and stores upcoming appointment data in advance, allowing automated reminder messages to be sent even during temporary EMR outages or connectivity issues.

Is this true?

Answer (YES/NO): NO